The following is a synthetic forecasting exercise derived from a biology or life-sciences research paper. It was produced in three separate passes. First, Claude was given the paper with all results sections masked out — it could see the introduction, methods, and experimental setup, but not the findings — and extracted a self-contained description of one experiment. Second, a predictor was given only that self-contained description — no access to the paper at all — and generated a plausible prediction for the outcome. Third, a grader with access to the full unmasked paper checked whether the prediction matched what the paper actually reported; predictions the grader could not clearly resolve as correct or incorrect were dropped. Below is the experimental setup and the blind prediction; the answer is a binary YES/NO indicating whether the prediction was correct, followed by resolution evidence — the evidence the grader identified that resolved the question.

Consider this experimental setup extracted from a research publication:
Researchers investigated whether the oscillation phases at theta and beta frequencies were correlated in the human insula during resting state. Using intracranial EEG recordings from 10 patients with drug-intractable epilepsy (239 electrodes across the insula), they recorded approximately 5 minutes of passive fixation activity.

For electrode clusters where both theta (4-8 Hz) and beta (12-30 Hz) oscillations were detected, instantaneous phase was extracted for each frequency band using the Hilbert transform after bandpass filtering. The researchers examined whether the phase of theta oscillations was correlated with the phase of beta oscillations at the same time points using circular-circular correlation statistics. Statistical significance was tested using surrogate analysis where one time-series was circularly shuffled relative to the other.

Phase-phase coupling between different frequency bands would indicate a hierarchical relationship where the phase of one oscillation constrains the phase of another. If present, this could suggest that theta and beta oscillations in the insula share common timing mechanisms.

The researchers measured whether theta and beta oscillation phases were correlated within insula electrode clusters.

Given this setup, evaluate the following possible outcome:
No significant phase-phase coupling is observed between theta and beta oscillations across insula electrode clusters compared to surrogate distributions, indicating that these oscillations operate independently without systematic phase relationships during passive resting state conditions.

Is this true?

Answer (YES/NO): YES